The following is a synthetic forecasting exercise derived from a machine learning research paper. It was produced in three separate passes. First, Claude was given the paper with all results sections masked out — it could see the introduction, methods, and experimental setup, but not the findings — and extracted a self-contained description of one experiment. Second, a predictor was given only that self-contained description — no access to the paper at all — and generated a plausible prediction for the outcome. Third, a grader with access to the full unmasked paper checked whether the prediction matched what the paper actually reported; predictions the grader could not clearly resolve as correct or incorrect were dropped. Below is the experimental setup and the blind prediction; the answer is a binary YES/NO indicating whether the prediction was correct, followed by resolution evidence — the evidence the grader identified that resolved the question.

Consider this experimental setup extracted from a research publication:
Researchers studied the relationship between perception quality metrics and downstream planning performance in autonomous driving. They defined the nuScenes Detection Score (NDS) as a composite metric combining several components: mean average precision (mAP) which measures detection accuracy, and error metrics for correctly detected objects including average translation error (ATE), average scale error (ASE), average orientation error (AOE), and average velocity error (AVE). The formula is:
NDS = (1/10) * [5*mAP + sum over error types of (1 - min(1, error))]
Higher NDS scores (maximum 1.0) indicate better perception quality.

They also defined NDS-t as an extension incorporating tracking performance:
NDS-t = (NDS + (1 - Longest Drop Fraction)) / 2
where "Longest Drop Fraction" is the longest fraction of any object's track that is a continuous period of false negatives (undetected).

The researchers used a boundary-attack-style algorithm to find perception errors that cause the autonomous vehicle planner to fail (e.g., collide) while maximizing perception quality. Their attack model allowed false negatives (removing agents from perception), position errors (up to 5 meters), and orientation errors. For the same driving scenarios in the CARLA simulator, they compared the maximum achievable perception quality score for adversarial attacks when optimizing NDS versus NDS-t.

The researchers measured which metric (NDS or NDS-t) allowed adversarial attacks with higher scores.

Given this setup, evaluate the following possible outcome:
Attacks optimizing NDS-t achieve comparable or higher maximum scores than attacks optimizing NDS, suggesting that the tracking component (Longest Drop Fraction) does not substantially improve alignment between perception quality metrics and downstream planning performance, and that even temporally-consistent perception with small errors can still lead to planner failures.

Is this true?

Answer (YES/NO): YES